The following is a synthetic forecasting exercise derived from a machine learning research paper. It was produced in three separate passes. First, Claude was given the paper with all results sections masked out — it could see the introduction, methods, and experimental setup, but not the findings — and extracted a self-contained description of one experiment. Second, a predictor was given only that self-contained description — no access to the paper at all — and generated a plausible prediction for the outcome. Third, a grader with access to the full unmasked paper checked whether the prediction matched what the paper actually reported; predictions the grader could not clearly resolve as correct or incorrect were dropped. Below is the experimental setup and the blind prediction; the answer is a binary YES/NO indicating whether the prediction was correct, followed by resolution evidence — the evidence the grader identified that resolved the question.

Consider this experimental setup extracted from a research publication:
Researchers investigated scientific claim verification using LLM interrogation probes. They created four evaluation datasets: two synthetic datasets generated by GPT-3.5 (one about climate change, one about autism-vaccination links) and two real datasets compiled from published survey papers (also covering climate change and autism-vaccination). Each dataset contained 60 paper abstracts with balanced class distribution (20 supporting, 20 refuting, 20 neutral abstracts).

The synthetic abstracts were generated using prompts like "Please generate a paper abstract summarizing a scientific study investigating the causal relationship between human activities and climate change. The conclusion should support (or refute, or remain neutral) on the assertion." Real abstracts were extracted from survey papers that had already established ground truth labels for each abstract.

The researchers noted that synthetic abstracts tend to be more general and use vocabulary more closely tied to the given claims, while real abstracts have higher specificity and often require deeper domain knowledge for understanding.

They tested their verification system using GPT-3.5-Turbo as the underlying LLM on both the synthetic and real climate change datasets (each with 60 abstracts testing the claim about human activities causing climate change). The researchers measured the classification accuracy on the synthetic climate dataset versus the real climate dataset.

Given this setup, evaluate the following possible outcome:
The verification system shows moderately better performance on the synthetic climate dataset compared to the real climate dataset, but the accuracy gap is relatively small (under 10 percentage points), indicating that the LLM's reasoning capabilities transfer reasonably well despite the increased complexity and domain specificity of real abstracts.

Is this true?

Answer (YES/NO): NO